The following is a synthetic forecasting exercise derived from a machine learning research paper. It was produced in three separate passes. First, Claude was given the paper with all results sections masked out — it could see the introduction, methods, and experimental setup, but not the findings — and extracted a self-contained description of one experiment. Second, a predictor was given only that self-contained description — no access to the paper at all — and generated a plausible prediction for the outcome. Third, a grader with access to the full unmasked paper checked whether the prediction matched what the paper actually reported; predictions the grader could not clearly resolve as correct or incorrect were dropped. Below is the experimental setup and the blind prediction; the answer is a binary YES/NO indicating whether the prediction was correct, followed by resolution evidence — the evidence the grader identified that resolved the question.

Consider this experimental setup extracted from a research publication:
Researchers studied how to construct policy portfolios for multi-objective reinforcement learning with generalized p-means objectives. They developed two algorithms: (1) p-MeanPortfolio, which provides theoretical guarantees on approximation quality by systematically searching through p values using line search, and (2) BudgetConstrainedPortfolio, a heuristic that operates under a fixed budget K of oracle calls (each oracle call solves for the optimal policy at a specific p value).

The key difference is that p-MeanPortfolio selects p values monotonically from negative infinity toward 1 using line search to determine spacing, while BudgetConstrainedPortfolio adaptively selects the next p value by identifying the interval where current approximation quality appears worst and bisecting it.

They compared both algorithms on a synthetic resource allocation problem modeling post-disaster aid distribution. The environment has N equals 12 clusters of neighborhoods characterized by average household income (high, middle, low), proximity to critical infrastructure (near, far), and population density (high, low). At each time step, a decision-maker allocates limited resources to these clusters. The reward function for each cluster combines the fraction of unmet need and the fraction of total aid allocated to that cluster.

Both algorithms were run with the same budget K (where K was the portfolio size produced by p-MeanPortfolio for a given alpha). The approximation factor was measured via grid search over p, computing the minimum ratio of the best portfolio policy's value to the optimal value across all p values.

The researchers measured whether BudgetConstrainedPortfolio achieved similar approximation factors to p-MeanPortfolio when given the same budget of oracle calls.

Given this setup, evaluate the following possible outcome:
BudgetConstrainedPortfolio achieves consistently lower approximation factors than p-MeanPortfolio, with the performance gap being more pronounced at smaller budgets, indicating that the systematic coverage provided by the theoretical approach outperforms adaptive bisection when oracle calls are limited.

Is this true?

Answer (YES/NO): NO